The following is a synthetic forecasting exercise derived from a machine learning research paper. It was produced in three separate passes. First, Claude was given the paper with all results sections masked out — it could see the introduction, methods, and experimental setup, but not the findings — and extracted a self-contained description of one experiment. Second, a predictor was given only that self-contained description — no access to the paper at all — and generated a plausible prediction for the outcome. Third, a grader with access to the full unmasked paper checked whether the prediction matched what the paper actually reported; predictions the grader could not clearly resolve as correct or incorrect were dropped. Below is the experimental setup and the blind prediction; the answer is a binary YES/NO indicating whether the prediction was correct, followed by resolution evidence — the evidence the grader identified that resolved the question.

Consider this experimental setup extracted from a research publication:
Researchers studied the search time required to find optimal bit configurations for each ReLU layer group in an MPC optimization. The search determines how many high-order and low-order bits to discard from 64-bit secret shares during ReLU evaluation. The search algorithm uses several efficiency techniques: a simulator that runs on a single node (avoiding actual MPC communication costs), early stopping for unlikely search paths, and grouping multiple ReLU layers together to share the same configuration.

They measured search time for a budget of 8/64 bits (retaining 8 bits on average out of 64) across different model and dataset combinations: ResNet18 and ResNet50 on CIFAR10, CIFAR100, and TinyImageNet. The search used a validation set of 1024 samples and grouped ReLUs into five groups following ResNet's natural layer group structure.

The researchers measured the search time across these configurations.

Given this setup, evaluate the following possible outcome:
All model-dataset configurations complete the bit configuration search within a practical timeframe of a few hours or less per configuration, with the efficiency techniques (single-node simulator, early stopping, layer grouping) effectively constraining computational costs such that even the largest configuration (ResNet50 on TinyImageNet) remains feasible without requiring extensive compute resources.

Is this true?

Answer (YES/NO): YES